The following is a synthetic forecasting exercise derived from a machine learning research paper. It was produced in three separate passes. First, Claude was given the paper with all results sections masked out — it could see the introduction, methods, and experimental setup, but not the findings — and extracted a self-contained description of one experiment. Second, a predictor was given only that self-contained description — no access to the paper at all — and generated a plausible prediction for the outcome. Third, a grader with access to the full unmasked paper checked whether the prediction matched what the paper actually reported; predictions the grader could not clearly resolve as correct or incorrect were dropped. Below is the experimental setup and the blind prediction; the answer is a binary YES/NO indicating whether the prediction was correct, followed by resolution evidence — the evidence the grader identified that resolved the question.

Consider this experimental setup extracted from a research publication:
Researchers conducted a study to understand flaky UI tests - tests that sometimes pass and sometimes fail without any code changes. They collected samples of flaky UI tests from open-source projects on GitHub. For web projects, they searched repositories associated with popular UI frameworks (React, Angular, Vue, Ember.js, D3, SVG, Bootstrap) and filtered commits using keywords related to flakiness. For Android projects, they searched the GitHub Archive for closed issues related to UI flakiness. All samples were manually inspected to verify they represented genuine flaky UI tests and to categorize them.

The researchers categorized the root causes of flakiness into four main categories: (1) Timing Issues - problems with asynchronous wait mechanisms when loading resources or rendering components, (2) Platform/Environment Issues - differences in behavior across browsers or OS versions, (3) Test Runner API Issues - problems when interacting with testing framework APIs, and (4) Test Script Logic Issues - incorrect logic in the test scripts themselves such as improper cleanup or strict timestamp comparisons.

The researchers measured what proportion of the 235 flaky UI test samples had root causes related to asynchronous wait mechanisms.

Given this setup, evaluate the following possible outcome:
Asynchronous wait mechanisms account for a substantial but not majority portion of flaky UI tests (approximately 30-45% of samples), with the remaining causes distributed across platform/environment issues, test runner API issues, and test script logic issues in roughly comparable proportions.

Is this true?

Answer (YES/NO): YES